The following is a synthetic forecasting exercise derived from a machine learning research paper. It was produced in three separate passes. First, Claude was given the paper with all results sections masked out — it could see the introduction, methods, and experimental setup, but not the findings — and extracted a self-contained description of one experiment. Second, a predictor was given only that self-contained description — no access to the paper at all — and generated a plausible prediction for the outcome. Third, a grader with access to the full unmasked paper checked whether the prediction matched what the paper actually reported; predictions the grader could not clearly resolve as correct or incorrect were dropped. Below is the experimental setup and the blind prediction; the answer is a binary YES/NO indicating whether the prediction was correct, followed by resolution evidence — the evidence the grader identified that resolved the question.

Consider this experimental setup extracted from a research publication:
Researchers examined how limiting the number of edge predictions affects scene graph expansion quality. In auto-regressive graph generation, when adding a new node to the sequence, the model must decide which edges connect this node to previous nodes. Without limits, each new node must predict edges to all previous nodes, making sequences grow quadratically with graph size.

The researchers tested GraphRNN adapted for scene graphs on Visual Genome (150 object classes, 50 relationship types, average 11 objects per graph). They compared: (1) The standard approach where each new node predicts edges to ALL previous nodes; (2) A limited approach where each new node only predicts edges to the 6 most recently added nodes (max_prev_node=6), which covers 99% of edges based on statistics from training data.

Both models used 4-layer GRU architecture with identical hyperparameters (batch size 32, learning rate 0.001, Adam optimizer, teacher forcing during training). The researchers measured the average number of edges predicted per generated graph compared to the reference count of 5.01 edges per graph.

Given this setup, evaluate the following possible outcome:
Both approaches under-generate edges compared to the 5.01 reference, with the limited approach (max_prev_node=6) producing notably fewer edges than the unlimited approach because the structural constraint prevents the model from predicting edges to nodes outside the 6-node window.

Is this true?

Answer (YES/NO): NO